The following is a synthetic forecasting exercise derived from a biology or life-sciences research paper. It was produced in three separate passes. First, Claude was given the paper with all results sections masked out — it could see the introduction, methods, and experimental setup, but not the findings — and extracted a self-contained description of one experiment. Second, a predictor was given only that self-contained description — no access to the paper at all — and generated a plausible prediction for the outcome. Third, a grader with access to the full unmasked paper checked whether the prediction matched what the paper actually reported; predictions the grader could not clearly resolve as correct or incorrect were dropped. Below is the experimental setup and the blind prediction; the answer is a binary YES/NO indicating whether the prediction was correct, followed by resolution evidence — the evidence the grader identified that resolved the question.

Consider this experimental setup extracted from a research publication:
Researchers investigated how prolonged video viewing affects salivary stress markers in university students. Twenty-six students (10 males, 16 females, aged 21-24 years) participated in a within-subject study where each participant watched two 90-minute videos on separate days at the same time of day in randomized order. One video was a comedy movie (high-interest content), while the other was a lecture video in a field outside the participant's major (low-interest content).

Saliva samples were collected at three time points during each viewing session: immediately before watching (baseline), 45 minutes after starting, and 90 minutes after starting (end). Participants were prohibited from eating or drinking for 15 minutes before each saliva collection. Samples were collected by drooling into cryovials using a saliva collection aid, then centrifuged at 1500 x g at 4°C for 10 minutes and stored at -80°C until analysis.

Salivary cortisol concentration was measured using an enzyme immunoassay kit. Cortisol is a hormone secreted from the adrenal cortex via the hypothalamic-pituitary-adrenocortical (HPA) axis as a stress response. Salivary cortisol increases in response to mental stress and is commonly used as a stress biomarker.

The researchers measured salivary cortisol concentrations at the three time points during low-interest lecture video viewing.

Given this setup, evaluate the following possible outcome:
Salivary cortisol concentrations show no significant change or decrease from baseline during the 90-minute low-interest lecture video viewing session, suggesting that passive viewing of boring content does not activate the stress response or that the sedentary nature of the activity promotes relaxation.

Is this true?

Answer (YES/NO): YES